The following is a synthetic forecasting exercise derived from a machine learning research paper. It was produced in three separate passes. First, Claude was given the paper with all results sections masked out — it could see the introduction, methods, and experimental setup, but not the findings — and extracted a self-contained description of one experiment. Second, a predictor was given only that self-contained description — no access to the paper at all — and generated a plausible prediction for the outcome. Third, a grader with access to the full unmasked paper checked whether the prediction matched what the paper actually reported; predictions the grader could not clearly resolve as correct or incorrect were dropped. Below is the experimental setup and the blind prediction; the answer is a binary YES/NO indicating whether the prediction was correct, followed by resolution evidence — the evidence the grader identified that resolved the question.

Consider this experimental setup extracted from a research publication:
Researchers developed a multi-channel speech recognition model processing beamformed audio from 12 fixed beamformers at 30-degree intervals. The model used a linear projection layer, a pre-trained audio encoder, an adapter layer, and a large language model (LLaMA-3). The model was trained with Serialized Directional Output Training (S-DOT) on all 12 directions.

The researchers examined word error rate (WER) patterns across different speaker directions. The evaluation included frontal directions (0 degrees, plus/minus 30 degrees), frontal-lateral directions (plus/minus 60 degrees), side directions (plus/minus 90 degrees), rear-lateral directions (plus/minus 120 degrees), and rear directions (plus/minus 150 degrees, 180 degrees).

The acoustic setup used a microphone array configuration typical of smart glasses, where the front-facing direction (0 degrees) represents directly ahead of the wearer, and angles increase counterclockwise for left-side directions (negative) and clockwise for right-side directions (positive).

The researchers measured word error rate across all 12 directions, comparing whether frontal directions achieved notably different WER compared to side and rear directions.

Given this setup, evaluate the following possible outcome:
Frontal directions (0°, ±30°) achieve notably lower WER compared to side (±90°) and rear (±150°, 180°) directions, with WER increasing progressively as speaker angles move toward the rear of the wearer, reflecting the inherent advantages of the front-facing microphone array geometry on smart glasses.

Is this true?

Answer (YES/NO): NO